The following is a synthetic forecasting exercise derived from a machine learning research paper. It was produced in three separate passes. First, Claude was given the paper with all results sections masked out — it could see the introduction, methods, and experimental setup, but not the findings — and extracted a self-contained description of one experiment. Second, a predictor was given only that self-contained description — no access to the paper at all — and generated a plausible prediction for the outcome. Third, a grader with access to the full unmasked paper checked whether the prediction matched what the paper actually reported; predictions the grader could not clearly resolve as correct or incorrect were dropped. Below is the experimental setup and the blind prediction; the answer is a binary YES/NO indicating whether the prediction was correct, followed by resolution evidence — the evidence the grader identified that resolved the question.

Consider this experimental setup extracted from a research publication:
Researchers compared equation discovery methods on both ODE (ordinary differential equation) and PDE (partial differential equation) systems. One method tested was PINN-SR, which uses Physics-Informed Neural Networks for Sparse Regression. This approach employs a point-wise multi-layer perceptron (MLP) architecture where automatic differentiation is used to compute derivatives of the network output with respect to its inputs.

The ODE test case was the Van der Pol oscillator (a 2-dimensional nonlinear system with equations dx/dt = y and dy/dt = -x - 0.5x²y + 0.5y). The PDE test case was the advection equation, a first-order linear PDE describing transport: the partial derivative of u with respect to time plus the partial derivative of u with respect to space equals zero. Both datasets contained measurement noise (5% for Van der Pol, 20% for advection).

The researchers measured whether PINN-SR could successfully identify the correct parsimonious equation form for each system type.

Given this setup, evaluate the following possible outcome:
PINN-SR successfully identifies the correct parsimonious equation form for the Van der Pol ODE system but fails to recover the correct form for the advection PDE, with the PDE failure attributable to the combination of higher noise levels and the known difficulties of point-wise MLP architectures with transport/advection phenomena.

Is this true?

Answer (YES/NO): NO